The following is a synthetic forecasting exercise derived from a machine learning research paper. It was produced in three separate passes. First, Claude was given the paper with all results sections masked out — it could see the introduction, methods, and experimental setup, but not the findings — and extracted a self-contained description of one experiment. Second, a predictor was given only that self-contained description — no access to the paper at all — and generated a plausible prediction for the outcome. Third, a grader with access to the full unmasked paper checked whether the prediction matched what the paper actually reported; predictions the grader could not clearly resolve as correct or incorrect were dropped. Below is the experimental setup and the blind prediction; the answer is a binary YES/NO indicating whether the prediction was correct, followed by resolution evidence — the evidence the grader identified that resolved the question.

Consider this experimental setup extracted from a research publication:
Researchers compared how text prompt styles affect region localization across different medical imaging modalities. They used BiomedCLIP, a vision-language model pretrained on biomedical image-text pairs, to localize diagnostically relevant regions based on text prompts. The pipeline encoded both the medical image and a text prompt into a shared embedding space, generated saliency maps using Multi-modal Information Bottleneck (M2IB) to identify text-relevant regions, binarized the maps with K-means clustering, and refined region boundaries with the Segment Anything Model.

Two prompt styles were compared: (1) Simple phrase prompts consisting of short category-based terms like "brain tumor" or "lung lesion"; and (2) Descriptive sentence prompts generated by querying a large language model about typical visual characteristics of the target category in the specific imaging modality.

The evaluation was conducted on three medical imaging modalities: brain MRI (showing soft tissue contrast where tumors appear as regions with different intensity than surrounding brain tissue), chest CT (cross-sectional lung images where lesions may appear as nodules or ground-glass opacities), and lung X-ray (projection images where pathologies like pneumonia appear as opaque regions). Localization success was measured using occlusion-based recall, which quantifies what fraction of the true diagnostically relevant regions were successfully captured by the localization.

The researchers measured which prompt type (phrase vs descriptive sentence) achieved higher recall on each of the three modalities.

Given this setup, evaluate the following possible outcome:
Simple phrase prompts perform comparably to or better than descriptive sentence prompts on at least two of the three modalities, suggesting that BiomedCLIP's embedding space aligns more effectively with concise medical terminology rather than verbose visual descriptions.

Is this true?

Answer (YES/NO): YES